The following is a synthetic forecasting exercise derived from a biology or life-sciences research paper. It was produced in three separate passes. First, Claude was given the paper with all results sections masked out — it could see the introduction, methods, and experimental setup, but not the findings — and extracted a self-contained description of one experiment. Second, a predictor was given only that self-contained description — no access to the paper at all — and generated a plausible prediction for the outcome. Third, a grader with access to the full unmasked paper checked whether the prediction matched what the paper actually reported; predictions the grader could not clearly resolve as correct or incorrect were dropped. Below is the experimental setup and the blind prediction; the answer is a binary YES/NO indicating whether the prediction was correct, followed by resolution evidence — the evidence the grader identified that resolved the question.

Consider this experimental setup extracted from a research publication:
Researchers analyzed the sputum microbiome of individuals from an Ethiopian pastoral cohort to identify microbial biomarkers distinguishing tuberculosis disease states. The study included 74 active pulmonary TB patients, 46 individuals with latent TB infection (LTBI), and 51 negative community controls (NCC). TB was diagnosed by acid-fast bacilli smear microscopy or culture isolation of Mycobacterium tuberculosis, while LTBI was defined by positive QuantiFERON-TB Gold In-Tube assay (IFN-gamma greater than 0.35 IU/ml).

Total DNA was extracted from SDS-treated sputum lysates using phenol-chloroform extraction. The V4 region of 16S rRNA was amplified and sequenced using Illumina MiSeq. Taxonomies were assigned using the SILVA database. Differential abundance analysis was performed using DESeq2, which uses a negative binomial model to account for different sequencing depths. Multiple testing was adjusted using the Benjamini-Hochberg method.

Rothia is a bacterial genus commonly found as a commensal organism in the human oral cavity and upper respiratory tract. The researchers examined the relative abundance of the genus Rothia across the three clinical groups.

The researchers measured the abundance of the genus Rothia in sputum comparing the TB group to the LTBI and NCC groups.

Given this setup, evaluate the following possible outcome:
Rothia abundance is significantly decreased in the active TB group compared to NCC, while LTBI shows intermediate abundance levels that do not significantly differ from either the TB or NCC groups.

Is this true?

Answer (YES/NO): NO